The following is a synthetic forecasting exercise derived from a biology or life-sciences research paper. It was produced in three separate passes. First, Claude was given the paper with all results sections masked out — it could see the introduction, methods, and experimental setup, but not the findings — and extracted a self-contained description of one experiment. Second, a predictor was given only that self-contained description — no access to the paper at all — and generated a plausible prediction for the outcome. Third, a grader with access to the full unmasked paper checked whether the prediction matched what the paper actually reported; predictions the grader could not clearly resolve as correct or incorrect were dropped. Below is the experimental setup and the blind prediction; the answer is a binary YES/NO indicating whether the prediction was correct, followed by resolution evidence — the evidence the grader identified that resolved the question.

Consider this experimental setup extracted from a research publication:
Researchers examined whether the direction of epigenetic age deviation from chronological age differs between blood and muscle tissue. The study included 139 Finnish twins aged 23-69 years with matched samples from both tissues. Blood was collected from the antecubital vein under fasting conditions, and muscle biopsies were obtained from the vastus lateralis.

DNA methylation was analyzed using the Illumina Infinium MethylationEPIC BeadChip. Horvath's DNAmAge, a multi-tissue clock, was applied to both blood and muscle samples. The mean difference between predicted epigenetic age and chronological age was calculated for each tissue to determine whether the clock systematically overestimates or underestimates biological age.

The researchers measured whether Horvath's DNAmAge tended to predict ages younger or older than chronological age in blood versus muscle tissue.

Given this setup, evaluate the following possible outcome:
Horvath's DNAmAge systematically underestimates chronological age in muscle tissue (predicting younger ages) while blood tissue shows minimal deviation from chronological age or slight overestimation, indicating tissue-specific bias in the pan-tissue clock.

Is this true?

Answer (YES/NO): NO